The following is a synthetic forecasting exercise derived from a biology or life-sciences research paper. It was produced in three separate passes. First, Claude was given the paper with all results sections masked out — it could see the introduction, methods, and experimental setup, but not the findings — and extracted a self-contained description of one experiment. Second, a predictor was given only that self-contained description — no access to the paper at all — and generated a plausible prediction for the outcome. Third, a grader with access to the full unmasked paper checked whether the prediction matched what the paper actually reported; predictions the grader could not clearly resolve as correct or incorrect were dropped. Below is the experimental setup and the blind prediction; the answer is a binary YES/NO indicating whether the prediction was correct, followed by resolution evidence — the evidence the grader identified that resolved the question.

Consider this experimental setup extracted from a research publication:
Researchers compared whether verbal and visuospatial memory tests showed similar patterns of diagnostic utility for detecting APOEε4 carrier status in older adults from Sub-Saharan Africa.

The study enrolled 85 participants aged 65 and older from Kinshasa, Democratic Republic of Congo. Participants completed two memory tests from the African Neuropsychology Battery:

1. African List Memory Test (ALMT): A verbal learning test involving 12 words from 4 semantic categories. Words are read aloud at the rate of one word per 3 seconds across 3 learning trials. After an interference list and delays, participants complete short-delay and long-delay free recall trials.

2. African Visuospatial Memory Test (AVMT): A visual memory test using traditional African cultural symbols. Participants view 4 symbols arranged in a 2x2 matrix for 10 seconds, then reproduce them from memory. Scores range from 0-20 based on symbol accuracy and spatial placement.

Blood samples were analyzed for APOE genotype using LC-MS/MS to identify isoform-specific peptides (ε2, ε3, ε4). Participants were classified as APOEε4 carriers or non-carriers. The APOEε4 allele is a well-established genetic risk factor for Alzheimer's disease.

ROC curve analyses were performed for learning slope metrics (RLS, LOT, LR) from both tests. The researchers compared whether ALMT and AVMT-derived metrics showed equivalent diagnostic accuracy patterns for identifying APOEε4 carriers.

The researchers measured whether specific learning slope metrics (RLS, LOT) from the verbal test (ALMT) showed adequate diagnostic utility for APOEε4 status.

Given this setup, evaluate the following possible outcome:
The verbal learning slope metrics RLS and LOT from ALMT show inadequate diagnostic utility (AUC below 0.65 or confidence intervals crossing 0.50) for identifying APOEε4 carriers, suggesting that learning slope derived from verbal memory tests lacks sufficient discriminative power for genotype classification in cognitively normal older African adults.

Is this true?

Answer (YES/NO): YES